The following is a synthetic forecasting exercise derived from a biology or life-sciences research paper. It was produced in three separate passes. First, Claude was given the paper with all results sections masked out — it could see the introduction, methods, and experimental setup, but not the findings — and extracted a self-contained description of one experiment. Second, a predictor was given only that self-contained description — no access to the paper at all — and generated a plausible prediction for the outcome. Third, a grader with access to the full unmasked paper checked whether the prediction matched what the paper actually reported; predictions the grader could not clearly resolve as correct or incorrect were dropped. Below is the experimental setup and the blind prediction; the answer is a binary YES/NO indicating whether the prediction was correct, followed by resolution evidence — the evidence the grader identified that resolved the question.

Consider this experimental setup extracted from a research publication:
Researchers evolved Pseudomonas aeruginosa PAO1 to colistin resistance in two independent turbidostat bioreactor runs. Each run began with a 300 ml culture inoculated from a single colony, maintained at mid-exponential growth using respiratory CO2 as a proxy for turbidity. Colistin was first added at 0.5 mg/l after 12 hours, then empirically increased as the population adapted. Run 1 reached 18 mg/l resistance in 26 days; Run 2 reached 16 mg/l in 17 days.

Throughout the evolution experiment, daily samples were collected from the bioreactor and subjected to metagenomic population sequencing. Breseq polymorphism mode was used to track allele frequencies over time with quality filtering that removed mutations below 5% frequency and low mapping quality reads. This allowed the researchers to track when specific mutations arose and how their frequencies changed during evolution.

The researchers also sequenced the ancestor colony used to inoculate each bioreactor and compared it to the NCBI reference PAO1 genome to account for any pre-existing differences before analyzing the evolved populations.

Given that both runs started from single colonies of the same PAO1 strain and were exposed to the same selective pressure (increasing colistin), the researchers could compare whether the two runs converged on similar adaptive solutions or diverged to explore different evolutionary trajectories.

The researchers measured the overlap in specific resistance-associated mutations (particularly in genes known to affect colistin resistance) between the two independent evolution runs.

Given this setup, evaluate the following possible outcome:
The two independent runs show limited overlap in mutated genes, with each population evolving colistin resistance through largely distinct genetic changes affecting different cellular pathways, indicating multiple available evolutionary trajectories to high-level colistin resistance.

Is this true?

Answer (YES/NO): NO